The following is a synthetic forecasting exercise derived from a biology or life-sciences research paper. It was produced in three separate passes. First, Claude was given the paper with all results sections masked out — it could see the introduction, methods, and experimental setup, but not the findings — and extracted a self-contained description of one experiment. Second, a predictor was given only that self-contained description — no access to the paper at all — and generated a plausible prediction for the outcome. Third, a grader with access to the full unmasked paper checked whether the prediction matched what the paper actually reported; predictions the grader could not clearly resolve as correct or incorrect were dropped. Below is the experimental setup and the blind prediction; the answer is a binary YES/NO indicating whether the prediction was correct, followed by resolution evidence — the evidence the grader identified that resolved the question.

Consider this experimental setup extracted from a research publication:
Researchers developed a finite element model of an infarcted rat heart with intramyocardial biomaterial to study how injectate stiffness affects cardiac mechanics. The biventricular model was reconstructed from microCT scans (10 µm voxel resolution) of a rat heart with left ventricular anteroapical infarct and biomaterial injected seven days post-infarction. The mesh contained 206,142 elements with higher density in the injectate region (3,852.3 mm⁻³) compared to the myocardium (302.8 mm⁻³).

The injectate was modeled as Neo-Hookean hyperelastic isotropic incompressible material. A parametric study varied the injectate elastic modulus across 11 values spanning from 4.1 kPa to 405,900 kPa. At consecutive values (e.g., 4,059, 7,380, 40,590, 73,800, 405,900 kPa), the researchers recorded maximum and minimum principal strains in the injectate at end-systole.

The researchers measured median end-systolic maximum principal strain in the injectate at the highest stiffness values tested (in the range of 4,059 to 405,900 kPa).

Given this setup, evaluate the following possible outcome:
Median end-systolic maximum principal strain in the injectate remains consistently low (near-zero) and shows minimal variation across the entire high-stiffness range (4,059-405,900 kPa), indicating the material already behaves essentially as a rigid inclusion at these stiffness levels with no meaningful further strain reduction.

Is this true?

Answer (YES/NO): YES